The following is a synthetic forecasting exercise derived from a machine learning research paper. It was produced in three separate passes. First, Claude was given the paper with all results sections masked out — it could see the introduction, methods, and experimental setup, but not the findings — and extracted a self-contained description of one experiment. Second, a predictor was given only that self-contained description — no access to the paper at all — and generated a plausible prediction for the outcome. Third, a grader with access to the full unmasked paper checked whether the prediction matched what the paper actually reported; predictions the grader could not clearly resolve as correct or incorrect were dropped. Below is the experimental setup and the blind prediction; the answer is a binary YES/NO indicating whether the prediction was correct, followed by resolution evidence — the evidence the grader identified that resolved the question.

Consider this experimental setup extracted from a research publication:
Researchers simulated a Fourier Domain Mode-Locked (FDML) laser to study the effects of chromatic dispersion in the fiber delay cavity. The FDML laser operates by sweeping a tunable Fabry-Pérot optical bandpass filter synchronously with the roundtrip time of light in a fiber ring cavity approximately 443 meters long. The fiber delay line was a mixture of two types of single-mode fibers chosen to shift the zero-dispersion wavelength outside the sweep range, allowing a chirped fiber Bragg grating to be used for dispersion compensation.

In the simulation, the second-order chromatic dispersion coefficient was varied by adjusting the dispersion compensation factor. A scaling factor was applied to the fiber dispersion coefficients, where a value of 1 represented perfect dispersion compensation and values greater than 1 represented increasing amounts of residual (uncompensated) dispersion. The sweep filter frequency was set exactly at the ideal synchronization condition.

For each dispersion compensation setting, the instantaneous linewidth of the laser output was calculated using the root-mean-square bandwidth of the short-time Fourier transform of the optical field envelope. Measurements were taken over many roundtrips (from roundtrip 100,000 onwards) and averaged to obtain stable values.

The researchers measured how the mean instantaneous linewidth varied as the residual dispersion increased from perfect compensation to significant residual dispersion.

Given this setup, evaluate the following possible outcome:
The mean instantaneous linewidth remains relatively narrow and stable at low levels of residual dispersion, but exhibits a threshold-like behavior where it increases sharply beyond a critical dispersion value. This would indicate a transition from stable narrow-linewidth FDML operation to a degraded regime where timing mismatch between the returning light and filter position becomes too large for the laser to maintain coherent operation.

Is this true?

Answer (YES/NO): YES